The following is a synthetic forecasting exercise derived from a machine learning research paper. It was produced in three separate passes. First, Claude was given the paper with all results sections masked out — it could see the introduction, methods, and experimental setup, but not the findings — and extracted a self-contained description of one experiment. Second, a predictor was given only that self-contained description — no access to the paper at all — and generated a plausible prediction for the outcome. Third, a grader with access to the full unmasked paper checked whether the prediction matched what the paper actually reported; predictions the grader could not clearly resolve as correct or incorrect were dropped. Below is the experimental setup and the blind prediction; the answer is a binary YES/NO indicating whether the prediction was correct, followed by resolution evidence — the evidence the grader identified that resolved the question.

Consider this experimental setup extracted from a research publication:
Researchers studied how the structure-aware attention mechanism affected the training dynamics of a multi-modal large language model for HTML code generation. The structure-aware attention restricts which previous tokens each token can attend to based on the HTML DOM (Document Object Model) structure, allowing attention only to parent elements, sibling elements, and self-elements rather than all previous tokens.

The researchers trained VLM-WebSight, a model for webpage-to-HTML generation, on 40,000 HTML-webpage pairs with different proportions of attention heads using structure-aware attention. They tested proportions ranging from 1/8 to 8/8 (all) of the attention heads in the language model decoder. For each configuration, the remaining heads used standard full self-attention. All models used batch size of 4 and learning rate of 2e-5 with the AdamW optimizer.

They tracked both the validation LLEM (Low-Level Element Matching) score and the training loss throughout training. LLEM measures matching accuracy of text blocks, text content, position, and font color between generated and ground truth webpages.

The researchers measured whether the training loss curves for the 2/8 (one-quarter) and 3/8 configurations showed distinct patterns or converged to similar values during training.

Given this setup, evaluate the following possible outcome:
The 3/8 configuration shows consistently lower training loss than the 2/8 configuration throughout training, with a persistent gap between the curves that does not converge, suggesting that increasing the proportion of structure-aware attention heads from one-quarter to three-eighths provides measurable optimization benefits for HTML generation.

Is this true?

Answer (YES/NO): NO